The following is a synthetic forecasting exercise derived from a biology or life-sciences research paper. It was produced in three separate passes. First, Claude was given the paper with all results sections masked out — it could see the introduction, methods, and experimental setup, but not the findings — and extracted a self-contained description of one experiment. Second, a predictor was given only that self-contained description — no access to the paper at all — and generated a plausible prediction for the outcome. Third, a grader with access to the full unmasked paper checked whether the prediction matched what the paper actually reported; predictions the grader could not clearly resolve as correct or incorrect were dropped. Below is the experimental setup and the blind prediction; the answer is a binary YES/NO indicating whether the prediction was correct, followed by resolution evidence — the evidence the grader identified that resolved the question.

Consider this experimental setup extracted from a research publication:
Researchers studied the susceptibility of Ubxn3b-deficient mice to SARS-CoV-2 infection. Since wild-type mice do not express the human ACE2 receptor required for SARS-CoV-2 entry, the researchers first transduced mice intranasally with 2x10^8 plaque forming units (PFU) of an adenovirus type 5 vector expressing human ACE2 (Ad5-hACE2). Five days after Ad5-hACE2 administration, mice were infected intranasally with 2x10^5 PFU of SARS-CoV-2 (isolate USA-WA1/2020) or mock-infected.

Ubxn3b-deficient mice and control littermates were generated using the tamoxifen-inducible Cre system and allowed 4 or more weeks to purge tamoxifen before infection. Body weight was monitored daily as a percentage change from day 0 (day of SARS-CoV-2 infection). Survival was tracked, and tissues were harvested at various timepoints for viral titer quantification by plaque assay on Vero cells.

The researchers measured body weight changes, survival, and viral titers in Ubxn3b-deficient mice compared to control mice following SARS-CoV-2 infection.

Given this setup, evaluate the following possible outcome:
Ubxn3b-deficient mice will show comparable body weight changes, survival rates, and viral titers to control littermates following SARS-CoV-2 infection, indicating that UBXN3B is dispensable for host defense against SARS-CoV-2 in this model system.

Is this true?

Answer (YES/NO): NO